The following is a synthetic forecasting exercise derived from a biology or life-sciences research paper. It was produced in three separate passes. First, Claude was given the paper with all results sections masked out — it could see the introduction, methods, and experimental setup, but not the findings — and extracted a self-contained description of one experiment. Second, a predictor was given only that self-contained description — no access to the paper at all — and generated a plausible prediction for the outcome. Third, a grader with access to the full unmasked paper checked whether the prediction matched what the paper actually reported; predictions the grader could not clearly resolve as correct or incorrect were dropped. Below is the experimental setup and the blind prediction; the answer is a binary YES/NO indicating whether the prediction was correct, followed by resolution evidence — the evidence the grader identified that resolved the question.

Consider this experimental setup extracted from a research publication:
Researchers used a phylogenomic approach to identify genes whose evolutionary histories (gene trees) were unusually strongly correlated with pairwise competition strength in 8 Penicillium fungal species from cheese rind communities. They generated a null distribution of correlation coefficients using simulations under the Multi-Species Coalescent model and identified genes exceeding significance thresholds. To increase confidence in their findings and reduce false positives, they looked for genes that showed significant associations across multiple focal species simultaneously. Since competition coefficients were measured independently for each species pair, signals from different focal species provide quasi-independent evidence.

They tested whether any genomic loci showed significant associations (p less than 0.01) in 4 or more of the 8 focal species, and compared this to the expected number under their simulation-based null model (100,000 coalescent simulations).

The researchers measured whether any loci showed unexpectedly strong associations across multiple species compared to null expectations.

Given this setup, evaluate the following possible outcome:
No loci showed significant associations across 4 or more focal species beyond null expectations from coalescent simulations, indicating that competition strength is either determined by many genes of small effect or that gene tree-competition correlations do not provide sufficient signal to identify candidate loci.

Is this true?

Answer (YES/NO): NO